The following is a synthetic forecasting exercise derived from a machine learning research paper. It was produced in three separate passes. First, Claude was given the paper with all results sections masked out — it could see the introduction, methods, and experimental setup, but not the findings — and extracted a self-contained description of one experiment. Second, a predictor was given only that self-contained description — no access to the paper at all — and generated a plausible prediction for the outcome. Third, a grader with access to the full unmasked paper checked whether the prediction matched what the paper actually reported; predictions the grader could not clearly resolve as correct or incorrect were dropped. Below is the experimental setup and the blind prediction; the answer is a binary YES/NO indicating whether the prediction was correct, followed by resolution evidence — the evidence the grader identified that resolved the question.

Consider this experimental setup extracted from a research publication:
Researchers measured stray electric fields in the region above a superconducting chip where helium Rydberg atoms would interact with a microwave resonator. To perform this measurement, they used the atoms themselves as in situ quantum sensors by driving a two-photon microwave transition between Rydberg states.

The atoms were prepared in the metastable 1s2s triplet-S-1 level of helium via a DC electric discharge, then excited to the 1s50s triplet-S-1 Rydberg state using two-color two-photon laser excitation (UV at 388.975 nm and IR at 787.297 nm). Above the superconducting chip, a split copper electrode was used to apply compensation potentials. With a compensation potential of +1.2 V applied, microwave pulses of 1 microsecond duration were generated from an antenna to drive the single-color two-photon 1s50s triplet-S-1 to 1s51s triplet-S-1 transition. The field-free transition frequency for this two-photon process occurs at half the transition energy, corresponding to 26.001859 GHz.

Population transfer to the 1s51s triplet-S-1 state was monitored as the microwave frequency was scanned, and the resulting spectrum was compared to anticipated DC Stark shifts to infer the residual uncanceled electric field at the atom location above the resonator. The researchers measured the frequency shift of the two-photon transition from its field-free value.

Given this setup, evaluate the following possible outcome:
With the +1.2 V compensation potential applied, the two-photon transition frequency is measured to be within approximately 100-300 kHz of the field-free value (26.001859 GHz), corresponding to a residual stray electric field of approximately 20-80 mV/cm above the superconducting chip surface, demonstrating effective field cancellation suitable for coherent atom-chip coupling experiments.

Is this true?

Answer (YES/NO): NO